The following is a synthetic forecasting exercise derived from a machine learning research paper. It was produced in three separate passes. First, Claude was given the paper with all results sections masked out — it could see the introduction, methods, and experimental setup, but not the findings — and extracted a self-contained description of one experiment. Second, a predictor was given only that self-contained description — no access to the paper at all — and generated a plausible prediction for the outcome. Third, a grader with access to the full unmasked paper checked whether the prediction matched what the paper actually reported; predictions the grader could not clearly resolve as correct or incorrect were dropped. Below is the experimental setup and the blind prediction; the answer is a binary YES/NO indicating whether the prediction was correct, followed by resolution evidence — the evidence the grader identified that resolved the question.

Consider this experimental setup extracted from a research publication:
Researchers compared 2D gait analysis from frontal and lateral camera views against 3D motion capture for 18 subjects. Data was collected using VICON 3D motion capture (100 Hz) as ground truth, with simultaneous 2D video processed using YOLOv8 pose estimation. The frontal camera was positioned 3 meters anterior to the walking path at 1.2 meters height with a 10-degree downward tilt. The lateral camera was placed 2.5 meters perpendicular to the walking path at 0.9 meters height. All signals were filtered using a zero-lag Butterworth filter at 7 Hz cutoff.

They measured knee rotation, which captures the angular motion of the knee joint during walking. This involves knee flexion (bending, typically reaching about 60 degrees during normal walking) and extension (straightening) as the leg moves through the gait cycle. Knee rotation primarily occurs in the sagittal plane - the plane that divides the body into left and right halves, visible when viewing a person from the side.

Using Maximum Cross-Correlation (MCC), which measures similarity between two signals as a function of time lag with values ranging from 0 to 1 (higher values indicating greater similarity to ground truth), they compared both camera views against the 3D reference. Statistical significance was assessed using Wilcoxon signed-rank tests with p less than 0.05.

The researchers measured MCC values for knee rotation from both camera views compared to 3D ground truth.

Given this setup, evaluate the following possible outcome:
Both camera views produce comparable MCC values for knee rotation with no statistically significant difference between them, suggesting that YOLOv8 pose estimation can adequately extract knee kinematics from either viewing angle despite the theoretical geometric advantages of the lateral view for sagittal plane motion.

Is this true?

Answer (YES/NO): YES